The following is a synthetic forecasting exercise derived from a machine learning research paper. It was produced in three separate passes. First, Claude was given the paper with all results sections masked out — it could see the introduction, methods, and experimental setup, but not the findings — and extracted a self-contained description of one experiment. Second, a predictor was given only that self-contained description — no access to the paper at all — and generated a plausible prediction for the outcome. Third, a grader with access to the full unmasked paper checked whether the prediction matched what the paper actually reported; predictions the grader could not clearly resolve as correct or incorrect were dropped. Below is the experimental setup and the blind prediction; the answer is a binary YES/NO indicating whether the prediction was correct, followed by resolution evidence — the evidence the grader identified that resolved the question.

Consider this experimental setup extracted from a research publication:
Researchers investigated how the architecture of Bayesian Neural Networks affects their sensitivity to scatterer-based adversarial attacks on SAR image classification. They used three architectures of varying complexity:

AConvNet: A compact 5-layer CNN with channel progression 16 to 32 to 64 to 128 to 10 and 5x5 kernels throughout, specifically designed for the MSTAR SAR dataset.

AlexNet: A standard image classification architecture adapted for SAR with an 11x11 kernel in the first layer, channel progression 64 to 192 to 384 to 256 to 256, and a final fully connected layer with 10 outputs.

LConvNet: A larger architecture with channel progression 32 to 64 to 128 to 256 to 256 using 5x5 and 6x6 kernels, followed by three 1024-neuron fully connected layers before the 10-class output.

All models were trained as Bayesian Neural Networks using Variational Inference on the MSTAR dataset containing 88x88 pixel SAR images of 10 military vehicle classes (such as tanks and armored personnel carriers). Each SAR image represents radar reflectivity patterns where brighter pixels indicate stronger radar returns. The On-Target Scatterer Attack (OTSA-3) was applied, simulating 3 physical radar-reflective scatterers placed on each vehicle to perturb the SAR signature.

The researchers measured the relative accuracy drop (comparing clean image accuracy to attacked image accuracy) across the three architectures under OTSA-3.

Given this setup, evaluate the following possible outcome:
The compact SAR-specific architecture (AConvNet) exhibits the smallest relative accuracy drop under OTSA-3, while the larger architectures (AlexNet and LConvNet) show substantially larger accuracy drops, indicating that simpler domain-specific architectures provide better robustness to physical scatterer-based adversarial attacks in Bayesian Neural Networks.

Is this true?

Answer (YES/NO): NO